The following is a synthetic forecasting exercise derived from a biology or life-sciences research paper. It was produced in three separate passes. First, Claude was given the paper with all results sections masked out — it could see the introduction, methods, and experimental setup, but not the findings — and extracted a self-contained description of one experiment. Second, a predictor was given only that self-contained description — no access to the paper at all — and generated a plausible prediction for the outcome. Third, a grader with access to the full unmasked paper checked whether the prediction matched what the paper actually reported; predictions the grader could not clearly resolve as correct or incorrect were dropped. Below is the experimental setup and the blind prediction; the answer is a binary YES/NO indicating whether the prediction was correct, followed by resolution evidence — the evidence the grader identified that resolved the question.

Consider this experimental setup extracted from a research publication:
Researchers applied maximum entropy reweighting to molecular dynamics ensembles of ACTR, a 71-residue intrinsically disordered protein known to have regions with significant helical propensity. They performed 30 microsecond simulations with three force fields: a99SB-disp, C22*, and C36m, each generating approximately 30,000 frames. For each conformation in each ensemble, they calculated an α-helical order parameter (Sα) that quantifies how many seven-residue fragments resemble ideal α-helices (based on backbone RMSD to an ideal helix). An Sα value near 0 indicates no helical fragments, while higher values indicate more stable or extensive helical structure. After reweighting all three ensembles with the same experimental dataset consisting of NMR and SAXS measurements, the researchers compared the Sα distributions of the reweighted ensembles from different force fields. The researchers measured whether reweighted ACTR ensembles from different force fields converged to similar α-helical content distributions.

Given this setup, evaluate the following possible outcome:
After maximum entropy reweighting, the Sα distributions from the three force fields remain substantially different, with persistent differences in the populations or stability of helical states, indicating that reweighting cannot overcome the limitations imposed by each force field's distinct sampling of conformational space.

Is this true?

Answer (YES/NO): NO